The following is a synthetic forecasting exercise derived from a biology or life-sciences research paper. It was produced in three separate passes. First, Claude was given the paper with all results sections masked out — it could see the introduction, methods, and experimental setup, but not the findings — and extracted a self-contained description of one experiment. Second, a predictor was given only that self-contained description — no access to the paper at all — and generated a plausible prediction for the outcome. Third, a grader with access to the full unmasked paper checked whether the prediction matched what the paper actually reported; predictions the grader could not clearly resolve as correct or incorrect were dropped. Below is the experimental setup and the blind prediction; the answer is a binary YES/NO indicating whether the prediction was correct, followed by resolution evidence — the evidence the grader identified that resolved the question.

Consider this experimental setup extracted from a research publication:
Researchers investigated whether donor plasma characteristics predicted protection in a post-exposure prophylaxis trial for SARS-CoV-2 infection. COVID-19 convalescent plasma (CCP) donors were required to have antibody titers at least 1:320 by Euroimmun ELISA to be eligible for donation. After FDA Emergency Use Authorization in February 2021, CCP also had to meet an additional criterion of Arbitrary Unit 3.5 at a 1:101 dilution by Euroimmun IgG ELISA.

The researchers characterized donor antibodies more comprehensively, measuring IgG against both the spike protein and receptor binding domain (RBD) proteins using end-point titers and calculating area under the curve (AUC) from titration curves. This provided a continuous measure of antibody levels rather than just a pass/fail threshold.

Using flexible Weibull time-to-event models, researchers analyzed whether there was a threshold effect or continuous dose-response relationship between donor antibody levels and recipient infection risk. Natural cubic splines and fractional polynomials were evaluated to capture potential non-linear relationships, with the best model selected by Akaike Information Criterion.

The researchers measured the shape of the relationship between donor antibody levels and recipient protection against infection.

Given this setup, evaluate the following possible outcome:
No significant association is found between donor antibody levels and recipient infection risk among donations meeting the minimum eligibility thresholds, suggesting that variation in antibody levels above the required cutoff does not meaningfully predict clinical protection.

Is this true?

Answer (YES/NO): YES